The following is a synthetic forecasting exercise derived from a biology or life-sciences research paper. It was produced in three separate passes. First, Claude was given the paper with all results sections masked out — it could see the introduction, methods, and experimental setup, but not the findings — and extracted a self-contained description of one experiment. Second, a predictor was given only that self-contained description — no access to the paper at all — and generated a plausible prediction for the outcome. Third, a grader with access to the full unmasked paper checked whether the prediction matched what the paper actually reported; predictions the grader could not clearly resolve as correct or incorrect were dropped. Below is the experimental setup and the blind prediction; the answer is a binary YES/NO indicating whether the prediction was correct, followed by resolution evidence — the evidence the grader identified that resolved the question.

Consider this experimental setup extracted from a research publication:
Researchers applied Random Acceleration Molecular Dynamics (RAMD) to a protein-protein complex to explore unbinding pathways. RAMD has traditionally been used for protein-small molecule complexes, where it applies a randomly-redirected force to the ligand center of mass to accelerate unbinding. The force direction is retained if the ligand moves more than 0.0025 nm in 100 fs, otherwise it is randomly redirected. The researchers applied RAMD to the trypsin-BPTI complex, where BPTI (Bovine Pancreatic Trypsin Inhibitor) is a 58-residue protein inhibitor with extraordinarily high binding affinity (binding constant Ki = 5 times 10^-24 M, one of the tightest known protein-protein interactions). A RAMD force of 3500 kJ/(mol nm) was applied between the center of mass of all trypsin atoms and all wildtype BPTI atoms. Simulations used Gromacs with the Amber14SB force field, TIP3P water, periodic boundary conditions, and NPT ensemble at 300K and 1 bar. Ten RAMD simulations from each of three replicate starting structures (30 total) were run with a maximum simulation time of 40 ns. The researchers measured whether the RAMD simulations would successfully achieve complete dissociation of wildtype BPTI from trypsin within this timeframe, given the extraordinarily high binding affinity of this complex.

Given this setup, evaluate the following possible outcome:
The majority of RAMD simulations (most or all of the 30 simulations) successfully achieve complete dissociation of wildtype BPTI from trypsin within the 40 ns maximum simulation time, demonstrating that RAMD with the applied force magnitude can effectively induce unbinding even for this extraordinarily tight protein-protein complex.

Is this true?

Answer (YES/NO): YES